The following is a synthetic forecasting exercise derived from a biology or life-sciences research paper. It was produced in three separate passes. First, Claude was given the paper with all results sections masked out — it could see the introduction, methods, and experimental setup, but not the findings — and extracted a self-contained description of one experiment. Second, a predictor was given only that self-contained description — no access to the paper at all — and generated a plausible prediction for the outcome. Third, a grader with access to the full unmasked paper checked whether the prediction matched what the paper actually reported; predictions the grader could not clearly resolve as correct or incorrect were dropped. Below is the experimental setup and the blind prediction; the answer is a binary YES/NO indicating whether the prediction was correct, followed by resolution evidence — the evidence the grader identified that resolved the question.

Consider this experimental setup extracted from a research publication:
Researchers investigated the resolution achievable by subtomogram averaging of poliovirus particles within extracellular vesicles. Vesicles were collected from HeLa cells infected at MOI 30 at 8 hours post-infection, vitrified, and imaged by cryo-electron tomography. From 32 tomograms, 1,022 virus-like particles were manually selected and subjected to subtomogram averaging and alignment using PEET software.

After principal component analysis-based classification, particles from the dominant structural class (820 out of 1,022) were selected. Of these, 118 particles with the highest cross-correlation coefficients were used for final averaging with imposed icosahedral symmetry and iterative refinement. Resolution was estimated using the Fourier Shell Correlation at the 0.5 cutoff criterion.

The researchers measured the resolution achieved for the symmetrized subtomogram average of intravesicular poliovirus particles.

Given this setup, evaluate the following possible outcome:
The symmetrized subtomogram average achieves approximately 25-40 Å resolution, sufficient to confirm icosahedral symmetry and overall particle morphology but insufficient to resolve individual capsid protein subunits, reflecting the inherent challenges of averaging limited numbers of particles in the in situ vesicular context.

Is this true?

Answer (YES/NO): NO